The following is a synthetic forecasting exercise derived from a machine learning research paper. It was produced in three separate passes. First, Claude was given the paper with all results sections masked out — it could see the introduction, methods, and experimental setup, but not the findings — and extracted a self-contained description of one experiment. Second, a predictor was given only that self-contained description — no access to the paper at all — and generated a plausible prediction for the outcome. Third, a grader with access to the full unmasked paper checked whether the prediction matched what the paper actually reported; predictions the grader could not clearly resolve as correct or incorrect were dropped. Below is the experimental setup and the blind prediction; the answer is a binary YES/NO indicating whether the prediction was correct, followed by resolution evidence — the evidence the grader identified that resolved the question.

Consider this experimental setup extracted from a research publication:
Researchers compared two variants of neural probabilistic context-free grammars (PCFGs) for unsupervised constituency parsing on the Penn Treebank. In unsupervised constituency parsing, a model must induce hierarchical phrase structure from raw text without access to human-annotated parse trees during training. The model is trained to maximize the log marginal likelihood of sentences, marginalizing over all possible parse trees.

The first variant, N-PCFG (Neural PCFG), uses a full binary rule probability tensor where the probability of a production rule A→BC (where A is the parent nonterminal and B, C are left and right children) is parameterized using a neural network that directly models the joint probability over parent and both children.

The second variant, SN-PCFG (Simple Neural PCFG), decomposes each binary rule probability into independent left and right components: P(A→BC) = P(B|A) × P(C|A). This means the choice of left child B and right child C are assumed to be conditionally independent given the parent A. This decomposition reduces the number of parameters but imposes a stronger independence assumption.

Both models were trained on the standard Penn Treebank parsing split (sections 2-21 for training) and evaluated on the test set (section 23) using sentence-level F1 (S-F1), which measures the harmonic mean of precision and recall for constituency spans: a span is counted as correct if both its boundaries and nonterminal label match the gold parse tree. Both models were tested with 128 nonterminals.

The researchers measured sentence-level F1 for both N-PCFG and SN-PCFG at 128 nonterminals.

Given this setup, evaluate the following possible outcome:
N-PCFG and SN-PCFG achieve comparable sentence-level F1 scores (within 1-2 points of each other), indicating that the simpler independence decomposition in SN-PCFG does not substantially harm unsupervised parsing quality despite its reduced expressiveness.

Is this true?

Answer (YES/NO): NO